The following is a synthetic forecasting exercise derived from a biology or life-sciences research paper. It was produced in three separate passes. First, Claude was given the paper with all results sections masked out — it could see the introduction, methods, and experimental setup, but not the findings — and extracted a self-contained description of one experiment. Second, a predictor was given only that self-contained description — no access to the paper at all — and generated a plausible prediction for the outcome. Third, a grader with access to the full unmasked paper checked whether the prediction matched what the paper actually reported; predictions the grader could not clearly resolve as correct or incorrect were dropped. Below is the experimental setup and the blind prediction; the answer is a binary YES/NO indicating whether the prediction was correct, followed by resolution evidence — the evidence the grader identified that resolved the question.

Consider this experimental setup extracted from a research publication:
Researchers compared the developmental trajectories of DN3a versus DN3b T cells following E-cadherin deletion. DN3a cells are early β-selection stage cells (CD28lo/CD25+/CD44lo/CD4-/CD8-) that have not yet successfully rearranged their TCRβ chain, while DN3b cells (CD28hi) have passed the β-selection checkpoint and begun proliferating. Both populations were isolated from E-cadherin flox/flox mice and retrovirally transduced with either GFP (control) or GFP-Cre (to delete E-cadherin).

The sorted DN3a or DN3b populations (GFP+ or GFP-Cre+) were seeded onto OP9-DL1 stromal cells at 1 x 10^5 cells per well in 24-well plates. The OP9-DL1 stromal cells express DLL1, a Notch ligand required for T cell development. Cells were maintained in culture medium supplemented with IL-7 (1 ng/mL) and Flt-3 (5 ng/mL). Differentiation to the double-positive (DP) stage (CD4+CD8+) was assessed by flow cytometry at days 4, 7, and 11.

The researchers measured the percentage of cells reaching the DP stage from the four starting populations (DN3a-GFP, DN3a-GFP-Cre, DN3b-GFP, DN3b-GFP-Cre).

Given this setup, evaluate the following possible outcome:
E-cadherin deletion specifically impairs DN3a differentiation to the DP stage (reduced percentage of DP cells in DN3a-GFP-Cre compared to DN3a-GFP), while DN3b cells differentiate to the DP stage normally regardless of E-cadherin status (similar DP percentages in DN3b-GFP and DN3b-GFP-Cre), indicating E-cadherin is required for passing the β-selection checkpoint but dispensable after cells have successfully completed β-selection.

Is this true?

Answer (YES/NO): NO